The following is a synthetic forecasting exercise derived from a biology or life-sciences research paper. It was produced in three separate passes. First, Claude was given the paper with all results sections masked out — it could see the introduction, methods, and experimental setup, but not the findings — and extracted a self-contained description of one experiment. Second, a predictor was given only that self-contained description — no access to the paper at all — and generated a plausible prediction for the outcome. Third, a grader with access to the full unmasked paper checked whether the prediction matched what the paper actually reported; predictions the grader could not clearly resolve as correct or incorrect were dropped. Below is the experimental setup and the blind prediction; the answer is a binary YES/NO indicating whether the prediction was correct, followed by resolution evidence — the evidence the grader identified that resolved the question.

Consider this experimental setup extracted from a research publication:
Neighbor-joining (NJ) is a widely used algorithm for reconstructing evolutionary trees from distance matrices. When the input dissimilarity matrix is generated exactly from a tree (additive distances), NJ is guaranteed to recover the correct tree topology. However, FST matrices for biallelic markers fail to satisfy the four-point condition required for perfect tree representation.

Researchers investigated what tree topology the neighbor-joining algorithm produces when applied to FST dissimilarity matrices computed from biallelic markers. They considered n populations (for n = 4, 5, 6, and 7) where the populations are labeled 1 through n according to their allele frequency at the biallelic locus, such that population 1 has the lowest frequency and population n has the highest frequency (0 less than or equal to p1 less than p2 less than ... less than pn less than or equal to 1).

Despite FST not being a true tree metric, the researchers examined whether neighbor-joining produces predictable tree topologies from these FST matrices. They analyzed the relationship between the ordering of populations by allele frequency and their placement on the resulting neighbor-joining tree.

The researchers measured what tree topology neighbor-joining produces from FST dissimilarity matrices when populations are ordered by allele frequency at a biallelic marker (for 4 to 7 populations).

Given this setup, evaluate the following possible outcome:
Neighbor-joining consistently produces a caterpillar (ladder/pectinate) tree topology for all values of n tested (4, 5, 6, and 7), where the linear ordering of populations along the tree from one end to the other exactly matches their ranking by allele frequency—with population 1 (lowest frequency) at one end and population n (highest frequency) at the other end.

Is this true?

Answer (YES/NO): YES